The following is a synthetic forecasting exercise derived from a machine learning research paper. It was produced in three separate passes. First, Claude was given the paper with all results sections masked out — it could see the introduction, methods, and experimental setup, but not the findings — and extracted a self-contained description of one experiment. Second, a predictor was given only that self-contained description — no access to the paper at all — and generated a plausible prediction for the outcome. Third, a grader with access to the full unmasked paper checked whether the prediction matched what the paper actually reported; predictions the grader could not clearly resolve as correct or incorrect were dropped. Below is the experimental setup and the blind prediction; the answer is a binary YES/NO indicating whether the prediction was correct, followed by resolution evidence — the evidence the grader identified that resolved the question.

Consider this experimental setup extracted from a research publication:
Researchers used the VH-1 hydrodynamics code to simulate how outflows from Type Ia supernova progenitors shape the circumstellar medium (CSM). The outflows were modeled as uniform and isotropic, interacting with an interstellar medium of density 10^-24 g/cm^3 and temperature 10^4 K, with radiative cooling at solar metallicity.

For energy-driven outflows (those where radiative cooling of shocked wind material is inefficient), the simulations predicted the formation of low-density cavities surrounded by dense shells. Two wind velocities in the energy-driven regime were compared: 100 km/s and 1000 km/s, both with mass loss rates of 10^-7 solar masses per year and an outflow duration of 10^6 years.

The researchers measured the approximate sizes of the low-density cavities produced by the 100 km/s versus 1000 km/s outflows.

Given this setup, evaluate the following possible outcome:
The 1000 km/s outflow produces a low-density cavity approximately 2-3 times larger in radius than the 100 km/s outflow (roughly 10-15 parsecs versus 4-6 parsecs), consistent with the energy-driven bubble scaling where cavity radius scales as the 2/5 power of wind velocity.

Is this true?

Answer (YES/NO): NO